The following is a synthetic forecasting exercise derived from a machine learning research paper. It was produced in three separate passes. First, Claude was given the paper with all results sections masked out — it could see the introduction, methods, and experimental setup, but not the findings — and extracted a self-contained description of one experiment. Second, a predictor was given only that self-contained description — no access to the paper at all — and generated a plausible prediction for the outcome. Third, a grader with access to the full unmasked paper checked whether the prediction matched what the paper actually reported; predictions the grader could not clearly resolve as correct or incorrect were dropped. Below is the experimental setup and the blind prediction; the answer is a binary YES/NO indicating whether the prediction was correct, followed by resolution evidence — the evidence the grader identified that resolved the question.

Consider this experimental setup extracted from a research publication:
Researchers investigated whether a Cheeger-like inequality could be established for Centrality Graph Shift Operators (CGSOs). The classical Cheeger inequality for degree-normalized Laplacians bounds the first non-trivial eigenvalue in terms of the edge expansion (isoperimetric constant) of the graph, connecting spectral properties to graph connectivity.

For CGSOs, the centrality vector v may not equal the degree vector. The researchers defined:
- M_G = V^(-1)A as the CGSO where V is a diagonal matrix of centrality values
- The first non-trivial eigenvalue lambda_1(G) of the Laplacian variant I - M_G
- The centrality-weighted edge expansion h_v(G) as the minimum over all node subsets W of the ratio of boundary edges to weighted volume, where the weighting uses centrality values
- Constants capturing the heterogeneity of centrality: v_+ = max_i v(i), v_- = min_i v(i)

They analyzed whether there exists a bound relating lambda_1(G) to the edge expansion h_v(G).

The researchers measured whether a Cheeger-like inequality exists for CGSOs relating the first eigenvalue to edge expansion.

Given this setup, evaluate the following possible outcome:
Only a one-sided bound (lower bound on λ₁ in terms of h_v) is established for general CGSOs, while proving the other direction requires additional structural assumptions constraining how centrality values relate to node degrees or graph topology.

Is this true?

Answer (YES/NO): NO